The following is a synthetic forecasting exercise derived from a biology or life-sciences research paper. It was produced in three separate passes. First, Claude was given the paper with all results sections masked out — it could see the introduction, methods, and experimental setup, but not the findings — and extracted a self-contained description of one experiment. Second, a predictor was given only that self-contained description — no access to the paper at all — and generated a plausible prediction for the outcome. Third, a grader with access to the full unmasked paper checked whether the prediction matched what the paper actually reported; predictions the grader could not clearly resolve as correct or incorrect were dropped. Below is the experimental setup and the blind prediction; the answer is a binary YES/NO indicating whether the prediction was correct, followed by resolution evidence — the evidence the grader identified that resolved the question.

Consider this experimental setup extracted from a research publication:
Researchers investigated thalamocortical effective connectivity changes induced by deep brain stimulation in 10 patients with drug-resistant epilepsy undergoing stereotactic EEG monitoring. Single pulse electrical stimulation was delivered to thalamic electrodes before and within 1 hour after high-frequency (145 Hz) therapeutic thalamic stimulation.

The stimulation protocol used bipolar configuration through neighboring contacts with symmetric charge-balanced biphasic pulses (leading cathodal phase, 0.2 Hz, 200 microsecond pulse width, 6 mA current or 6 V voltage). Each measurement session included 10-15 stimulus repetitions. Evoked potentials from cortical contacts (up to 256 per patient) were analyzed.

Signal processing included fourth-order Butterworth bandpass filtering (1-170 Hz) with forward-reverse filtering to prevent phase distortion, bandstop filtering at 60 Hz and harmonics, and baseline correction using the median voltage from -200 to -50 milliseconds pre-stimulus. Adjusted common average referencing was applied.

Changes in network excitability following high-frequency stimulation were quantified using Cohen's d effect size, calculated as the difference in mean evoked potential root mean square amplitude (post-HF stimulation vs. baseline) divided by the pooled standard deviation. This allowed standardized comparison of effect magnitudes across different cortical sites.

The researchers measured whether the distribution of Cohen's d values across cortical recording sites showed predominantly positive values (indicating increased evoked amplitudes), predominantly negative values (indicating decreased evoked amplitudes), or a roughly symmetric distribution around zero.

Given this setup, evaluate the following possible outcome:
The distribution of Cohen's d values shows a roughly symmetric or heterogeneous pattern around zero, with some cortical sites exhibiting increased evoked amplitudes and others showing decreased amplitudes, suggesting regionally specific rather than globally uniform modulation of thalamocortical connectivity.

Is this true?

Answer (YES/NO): NO